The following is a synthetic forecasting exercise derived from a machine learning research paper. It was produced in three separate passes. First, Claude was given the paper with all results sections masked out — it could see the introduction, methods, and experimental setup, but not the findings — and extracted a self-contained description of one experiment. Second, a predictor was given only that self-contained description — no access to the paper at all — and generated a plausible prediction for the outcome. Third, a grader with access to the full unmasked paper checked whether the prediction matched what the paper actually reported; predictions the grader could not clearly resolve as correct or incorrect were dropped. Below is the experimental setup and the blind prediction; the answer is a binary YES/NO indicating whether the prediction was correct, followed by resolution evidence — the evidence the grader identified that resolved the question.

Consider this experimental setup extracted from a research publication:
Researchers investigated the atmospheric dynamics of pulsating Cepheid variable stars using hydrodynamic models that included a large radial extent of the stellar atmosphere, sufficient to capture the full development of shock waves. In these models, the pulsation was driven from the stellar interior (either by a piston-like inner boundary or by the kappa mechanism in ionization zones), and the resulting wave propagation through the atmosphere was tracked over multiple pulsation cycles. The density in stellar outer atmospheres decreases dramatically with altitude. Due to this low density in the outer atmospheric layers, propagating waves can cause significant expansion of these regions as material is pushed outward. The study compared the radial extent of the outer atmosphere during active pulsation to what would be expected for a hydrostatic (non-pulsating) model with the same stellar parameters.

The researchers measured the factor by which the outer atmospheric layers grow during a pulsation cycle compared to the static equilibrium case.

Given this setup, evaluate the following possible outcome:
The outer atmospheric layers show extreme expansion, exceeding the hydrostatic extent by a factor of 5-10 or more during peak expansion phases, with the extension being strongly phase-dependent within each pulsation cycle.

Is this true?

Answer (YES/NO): YES